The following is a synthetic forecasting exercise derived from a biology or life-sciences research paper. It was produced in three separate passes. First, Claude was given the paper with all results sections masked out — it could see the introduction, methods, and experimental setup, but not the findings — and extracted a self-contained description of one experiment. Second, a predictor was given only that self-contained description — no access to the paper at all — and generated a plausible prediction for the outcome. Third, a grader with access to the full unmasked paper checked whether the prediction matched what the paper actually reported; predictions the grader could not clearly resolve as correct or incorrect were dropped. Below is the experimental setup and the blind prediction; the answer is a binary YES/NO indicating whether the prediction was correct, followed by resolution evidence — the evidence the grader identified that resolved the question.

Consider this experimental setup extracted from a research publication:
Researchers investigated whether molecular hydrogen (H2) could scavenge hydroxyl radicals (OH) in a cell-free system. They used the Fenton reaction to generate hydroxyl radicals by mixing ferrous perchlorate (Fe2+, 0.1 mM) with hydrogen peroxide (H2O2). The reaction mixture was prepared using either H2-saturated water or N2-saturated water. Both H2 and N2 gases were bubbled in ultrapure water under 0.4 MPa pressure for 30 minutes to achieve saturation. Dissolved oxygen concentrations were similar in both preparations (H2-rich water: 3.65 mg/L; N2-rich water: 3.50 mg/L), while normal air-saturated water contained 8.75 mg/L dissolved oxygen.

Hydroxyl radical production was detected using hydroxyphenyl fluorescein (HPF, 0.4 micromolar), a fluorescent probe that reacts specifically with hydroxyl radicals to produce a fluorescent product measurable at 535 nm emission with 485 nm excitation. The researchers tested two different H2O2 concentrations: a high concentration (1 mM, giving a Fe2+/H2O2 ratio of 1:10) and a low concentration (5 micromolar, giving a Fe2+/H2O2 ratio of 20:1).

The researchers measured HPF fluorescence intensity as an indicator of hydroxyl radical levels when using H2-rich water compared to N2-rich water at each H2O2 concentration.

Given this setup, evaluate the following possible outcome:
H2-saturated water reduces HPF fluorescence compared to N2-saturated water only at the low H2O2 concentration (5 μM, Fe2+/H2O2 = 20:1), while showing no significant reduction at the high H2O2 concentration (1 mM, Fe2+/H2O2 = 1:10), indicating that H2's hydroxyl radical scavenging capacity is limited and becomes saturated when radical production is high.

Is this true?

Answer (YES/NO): NO